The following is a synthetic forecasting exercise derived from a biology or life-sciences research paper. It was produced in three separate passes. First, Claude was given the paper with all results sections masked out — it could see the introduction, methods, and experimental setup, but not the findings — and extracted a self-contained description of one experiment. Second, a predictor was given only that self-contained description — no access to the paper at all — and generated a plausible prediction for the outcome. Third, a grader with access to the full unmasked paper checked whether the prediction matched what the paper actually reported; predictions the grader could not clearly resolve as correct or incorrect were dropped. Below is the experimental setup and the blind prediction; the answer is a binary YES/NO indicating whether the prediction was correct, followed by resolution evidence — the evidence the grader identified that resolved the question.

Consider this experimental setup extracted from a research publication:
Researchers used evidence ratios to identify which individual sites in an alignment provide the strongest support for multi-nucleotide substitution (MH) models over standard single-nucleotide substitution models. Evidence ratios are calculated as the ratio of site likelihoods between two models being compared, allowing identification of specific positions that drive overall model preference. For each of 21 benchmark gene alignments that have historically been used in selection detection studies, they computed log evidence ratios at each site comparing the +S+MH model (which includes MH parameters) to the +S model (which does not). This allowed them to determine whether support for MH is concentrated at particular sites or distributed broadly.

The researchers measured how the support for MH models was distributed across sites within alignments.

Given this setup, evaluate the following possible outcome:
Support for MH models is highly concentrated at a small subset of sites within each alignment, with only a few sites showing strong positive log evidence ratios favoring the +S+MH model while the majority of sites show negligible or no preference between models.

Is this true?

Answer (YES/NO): NO